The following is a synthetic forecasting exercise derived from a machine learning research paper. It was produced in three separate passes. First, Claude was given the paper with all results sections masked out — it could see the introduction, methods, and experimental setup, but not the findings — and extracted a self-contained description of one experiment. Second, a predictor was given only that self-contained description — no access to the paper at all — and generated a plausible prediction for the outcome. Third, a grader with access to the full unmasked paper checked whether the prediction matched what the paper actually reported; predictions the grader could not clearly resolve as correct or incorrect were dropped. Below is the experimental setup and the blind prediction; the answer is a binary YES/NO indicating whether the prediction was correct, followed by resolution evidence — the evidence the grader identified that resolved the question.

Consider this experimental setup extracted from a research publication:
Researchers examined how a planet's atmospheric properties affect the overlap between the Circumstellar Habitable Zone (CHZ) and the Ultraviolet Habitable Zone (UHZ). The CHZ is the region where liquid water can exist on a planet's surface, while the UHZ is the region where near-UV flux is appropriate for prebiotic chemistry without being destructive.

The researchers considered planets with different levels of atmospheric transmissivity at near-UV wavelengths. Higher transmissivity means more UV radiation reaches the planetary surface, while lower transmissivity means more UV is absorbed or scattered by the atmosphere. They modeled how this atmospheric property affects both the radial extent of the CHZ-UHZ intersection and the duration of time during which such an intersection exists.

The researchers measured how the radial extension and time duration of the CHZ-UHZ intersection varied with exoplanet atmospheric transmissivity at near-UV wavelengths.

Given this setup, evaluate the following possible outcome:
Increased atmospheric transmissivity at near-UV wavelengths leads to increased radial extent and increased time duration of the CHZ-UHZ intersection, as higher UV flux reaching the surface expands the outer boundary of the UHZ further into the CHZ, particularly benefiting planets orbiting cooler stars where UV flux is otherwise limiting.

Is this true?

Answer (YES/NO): YES